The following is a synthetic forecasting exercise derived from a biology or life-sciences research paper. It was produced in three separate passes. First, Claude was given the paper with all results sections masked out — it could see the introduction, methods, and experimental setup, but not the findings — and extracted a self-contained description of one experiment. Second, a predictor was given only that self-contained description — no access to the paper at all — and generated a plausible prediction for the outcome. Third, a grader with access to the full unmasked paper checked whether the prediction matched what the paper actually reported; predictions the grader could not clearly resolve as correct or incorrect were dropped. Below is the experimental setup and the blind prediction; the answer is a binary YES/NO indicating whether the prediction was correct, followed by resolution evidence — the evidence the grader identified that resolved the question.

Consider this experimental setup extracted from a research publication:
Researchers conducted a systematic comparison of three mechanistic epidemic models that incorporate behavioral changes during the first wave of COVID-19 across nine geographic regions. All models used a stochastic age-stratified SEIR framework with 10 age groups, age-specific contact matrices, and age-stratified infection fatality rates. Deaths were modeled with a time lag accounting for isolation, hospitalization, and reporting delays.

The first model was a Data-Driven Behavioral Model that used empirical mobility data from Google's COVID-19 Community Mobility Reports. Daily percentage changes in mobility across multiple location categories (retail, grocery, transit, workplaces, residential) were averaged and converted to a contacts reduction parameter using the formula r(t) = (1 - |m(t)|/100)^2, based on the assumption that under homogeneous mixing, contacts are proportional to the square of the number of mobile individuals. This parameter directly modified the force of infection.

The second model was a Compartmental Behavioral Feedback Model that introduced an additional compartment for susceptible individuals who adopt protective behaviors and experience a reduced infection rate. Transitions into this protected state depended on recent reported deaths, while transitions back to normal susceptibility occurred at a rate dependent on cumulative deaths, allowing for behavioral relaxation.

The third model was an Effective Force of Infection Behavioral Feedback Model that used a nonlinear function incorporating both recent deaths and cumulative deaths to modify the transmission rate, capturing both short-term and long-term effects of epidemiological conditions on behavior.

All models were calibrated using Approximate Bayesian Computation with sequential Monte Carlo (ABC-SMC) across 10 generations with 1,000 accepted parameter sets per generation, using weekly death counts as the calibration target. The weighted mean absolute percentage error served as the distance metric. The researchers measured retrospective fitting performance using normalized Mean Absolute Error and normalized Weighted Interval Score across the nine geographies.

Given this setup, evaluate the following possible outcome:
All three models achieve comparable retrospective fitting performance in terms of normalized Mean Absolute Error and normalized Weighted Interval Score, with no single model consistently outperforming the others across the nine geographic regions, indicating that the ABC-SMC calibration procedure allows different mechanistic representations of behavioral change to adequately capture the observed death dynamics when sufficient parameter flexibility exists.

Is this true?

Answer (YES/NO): NO